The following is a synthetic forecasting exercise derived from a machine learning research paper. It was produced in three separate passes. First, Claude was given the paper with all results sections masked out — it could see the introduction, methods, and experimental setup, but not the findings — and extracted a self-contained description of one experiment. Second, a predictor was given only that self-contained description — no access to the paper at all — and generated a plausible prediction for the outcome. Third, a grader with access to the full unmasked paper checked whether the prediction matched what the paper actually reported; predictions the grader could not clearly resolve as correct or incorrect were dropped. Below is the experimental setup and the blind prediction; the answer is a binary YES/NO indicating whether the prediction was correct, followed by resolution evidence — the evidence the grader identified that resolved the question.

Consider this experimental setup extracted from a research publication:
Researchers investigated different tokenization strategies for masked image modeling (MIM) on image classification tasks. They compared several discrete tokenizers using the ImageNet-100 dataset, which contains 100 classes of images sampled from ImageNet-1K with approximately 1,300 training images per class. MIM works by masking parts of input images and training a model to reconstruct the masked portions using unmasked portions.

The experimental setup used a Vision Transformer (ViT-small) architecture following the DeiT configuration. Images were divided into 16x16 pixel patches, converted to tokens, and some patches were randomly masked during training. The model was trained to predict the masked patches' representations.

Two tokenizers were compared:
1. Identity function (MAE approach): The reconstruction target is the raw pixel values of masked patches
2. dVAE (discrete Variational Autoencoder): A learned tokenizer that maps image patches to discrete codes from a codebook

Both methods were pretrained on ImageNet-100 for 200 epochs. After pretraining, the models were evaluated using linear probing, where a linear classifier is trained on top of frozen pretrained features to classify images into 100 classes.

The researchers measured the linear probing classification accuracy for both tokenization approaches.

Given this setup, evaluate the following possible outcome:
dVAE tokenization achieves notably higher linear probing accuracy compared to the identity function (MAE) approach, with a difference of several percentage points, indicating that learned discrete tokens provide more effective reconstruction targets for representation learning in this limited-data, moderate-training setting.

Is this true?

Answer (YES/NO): NO